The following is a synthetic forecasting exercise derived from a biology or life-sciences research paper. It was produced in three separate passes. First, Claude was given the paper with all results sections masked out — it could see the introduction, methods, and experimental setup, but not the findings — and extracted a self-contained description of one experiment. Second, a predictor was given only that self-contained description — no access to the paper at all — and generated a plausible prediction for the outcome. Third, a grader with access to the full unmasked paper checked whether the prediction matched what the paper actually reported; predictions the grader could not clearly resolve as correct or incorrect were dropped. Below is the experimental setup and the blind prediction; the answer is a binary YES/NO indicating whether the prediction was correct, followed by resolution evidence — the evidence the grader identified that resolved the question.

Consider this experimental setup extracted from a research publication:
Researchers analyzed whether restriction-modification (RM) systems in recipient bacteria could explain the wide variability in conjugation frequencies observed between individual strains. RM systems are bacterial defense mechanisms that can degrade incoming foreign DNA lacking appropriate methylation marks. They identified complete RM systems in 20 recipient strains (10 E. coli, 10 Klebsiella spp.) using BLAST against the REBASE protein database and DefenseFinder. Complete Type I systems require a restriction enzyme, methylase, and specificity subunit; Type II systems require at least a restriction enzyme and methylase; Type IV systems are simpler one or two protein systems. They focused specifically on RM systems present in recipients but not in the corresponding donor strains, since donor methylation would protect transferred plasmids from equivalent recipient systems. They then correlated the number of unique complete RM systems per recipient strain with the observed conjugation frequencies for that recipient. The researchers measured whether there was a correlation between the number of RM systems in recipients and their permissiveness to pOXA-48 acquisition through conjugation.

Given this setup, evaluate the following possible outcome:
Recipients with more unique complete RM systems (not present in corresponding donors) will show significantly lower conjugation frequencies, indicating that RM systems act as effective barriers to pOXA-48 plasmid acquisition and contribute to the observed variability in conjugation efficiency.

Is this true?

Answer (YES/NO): NO